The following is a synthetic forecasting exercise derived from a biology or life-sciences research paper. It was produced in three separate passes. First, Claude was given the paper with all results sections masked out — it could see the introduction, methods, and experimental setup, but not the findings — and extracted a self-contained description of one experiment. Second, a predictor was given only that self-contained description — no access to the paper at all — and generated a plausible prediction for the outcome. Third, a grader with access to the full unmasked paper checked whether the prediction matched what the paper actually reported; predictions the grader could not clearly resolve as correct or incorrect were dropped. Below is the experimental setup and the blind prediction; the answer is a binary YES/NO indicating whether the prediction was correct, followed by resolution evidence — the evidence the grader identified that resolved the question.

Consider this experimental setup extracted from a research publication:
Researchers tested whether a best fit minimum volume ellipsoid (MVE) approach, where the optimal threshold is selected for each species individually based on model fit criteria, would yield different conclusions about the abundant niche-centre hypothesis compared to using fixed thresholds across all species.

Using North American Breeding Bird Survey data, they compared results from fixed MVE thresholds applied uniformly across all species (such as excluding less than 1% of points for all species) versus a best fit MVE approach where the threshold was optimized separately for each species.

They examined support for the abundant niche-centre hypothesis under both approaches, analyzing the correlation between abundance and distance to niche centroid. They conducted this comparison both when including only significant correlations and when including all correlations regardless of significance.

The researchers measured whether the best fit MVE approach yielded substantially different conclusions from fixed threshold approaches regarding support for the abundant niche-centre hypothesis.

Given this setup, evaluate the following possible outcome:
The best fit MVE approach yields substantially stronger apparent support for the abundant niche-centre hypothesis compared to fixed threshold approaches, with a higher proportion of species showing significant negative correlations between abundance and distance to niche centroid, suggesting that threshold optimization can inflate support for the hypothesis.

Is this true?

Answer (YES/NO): NO